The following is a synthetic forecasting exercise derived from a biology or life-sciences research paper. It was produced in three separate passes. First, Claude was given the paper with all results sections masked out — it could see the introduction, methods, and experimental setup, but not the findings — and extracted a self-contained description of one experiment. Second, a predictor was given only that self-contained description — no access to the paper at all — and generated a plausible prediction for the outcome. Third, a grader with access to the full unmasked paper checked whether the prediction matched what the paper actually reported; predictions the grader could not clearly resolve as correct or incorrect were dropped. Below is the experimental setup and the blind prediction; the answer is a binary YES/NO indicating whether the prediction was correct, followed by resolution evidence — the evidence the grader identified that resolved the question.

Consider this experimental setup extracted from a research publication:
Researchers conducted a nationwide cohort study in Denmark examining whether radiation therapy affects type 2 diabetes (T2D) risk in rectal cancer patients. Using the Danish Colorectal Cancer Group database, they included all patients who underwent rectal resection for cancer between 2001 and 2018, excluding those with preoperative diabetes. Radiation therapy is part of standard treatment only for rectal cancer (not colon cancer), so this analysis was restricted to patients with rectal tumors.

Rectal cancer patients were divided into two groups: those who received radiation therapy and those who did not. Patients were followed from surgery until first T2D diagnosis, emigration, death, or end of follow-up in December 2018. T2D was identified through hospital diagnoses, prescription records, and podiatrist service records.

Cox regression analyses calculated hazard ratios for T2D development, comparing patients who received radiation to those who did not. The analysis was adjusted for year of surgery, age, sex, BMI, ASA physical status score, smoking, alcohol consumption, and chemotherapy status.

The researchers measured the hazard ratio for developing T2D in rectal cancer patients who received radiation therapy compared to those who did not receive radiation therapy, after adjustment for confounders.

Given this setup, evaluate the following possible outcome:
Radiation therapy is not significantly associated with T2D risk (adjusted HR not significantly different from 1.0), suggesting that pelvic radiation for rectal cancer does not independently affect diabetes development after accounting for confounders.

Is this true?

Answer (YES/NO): YES